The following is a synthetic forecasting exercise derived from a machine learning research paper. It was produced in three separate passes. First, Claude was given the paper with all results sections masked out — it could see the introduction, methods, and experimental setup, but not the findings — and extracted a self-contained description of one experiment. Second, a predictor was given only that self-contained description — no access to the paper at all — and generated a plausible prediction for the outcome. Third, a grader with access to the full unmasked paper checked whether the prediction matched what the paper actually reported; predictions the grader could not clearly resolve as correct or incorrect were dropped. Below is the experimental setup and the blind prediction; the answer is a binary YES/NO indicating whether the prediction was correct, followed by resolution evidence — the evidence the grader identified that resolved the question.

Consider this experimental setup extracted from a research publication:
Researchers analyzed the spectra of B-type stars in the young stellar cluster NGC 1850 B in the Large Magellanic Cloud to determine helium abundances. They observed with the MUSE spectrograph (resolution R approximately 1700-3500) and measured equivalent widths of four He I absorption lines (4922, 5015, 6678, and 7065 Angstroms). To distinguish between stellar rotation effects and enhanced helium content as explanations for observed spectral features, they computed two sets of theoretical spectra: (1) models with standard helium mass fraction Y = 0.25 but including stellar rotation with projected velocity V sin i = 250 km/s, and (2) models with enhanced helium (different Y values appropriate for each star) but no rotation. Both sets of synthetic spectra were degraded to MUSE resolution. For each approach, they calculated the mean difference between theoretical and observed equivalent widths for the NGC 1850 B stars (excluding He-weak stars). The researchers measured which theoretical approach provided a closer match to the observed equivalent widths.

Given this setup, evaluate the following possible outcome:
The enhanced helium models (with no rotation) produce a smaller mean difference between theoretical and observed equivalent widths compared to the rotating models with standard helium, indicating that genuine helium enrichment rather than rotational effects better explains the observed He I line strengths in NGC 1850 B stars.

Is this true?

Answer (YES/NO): YES